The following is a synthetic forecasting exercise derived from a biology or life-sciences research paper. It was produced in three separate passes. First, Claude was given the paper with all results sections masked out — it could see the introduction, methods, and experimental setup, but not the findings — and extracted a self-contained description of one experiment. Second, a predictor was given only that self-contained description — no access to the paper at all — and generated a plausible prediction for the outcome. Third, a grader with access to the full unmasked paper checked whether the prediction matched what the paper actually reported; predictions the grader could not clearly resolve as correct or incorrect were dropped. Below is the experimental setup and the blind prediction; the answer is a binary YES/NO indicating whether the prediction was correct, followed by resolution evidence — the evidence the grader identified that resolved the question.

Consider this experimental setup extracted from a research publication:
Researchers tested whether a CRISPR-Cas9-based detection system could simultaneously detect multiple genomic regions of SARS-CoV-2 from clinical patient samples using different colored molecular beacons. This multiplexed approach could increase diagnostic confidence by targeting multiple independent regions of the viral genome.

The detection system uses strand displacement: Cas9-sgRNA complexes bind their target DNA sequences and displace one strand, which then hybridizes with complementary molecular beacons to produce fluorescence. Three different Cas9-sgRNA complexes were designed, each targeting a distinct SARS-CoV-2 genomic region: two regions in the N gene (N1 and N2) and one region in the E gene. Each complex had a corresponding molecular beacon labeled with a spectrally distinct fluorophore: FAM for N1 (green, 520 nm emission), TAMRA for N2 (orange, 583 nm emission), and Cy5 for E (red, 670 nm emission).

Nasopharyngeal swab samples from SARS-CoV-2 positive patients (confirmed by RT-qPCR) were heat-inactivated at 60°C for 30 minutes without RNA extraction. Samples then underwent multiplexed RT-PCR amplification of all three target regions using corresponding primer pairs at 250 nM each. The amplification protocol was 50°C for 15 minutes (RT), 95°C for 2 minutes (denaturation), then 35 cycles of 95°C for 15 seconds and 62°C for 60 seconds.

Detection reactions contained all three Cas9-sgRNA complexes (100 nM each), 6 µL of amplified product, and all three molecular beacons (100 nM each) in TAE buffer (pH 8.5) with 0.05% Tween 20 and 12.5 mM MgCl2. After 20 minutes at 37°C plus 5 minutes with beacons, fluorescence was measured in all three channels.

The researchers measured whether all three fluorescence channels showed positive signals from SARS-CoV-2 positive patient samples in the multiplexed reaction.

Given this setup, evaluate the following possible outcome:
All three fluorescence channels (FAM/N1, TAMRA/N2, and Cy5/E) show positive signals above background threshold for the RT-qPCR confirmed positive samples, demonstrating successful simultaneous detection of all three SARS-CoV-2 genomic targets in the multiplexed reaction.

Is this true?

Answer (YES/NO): YES